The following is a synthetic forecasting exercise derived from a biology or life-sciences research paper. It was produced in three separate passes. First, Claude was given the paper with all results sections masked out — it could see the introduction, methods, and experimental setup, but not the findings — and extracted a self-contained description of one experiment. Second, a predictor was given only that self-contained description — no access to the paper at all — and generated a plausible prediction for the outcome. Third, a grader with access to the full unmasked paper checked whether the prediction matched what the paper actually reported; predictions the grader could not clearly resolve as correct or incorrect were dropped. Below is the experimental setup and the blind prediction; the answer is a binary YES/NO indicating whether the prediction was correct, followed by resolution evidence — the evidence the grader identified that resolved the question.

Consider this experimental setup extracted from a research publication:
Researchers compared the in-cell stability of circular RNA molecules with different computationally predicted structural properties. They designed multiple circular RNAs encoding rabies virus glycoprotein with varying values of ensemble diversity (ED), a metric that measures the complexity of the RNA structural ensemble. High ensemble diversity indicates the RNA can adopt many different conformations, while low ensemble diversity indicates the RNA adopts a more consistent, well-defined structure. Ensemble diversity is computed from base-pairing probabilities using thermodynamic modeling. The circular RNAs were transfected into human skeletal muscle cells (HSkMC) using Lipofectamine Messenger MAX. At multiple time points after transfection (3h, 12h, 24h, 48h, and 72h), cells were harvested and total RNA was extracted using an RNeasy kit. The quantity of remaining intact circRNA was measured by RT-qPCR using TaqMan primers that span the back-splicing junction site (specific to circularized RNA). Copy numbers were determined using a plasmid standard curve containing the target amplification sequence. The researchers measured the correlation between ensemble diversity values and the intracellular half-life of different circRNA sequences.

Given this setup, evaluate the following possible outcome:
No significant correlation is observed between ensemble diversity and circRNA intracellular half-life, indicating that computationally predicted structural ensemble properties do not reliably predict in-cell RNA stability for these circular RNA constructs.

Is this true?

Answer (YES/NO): NO